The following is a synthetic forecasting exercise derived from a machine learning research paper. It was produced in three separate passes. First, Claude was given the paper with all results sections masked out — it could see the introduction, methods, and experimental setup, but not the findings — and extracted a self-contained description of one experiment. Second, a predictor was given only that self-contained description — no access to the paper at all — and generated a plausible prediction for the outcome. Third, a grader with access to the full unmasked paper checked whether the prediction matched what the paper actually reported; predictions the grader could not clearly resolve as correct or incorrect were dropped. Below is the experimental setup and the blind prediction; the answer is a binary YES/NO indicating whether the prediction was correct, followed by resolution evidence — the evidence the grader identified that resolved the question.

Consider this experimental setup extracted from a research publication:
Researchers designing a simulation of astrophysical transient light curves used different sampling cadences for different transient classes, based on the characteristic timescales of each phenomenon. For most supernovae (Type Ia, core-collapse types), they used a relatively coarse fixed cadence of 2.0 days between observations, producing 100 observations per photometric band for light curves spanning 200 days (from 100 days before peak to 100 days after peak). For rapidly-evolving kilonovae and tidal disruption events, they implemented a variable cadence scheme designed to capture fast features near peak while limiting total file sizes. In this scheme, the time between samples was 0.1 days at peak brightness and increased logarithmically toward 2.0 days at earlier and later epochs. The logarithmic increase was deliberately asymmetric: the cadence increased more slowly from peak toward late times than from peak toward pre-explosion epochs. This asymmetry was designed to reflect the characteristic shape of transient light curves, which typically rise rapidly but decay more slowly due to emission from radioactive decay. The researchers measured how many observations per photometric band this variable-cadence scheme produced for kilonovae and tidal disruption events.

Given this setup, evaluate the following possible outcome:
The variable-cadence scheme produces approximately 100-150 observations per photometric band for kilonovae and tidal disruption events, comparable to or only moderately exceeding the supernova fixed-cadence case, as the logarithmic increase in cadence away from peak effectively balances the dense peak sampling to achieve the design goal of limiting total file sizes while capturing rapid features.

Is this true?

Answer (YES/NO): NO